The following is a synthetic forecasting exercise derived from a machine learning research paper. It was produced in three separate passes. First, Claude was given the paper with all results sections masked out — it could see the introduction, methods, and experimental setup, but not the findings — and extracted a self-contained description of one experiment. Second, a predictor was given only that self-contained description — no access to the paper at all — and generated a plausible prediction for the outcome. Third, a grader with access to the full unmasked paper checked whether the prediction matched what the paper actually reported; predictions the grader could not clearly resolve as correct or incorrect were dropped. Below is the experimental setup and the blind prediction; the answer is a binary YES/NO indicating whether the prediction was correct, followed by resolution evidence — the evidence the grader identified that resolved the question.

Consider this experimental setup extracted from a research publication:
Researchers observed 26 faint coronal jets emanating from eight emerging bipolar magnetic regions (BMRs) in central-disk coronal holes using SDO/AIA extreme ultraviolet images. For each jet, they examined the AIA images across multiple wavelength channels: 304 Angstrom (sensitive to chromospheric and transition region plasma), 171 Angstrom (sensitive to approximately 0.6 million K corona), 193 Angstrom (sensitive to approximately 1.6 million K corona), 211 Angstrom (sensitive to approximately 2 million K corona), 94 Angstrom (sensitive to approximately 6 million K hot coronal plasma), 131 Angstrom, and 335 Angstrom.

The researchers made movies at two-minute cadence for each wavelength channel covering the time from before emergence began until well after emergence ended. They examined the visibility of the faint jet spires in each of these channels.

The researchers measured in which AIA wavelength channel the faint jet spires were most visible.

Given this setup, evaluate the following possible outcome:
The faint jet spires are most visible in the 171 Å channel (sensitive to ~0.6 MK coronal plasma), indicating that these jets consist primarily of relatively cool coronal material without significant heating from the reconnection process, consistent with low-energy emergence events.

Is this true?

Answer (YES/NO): NO